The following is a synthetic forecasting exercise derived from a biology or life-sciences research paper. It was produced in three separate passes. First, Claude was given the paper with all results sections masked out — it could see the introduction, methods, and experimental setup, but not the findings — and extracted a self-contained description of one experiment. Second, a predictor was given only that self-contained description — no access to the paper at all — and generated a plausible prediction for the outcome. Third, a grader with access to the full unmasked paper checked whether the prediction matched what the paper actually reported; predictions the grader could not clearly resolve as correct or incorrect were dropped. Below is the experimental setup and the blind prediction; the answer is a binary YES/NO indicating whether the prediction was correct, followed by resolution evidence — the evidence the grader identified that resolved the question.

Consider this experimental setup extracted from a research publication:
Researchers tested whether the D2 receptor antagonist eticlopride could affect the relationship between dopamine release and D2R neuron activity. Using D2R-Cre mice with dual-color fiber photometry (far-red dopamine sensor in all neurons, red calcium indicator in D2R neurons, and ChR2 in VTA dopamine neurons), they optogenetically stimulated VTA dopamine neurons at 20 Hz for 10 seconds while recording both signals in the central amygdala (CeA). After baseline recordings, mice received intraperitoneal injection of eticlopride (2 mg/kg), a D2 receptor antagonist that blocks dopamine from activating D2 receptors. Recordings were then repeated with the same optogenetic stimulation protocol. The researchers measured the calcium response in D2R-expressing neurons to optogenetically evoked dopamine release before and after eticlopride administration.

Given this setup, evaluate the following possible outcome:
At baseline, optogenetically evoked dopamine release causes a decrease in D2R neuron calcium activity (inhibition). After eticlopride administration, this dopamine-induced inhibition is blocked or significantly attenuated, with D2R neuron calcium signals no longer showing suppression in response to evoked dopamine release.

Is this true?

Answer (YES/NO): YES